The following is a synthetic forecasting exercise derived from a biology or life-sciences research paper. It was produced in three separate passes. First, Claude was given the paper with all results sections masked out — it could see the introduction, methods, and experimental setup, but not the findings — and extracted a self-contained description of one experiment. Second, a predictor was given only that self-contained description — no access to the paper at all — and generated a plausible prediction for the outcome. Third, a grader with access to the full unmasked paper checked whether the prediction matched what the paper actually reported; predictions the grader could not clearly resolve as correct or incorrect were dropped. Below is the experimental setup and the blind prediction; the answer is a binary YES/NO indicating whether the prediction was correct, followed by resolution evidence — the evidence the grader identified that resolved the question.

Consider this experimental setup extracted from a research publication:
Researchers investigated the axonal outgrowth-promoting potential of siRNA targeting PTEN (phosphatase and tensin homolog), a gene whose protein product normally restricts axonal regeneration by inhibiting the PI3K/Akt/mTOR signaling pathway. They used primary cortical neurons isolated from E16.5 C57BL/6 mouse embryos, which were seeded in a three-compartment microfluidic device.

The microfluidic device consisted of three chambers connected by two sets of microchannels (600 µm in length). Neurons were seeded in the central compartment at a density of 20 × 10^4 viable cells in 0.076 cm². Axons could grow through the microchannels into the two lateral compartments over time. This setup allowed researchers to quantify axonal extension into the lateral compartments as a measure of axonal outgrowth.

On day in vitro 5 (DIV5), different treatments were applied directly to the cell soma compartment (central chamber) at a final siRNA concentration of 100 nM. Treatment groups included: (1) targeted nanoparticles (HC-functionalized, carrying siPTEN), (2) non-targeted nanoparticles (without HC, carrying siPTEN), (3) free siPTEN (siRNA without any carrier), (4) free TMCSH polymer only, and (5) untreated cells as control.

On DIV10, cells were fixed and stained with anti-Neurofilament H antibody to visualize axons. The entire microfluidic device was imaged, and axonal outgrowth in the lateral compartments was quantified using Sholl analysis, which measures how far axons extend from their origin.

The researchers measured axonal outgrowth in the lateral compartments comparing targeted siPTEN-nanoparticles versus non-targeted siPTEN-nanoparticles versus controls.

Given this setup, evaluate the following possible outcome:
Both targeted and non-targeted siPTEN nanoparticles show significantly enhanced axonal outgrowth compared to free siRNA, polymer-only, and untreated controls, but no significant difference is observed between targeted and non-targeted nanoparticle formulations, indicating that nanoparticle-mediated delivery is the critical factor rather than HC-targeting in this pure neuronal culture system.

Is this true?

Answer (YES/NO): NO